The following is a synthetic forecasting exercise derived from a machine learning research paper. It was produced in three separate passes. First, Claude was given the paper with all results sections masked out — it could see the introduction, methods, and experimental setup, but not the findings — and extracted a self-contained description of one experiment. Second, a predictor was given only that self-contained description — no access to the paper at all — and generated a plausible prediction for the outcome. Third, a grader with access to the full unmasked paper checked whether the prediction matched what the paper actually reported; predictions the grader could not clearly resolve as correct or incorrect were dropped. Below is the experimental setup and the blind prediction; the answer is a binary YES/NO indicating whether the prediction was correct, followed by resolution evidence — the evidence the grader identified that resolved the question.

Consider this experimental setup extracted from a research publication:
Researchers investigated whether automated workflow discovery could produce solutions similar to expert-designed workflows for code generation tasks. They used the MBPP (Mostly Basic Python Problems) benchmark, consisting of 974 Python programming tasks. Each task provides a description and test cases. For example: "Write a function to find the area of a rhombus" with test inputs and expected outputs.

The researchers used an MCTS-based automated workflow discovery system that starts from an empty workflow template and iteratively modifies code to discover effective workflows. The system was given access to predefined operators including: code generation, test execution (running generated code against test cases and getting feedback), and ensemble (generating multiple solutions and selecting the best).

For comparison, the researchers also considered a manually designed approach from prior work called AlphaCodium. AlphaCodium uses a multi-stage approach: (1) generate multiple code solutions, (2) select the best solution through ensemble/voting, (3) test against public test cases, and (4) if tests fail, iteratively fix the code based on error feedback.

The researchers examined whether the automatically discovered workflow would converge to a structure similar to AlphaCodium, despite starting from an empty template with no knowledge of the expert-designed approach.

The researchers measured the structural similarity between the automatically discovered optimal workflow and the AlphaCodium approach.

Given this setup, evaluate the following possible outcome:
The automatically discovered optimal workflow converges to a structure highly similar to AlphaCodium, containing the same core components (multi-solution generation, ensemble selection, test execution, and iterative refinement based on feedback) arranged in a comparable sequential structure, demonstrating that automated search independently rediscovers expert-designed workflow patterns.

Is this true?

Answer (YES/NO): YES